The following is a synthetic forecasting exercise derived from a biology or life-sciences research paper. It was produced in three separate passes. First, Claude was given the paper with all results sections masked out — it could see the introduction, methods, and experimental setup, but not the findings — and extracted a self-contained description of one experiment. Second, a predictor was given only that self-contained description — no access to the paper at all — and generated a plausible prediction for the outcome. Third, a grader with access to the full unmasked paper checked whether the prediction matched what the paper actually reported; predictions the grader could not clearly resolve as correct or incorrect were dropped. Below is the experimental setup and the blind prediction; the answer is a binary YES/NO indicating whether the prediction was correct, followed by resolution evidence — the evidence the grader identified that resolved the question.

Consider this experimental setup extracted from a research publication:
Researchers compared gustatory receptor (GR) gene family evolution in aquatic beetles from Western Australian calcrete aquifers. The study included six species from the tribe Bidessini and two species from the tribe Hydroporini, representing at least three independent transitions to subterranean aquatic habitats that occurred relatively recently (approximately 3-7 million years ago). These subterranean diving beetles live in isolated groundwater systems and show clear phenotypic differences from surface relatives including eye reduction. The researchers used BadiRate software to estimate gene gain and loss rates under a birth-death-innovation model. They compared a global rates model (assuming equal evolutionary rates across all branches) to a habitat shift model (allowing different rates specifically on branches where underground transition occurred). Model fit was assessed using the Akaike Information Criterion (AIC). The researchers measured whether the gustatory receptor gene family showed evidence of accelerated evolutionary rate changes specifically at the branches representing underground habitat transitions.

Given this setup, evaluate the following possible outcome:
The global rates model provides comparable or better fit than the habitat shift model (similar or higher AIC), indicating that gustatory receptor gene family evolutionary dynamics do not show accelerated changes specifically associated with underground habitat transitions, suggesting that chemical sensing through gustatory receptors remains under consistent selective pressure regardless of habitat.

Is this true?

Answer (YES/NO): YES